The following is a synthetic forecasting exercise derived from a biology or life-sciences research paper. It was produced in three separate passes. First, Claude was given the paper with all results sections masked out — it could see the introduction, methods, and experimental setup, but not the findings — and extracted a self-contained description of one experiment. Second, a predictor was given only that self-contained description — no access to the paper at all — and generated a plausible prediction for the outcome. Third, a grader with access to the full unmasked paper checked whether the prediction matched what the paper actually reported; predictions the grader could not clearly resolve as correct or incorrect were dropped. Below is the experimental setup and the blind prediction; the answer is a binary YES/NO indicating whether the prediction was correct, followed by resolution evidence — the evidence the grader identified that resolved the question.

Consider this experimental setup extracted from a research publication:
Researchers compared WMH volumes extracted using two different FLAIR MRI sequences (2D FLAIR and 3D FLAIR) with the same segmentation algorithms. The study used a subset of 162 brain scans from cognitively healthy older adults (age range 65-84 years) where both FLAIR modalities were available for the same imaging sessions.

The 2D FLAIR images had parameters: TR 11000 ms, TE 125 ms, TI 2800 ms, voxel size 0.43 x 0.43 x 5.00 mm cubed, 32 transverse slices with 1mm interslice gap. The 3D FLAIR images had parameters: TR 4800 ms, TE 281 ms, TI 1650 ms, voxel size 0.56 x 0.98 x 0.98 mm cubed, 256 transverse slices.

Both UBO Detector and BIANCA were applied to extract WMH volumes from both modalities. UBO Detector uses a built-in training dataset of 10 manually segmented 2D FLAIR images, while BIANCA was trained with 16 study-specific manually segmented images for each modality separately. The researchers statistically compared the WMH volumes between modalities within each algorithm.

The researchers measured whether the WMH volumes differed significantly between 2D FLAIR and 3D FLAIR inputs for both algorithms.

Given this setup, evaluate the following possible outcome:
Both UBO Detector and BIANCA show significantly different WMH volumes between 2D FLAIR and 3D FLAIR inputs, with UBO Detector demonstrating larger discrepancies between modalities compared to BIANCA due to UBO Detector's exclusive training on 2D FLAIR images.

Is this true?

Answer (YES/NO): NO